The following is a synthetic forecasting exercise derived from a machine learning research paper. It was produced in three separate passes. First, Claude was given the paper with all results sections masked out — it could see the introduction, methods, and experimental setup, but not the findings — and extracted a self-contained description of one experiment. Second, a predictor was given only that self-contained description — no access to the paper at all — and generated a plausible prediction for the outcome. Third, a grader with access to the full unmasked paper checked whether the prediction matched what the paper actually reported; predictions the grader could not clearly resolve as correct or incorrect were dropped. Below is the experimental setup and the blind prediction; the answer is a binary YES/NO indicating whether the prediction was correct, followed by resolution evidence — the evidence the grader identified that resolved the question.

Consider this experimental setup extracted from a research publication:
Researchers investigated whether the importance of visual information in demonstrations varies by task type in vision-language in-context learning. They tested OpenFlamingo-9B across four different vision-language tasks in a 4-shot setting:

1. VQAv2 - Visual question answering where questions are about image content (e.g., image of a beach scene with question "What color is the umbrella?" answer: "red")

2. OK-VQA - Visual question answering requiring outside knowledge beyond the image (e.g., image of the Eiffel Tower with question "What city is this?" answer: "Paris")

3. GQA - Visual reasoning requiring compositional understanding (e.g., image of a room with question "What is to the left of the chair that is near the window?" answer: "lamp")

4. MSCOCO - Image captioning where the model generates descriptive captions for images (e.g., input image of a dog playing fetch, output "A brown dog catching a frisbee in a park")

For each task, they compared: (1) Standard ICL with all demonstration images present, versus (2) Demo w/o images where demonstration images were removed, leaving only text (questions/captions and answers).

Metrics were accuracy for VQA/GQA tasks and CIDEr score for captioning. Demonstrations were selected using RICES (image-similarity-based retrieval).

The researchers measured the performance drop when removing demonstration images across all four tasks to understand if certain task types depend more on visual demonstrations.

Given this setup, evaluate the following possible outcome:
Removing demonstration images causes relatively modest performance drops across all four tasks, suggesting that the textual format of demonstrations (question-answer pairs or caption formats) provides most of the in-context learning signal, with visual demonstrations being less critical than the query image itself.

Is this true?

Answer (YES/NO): NO